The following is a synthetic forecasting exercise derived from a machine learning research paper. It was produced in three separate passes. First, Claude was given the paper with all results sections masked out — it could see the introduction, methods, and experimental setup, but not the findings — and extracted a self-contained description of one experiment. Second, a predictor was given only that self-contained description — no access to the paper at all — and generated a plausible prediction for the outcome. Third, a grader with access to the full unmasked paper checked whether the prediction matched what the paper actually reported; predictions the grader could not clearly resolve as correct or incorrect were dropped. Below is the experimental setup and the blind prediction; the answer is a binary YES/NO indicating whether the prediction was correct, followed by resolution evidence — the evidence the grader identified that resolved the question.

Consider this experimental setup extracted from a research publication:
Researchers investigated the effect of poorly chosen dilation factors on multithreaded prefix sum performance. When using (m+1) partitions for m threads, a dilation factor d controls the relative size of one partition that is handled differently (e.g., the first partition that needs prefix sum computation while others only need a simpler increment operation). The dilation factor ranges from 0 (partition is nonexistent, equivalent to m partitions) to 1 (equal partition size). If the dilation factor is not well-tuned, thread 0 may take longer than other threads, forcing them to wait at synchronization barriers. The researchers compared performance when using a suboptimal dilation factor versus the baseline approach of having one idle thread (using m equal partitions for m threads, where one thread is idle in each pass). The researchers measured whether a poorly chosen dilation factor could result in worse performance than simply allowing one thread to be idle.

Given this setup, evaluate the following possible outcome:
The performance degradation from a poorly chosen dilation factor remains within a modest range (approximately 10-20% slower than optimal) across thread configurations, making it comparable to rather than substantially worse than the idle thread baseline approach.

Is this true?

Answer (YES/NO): NO